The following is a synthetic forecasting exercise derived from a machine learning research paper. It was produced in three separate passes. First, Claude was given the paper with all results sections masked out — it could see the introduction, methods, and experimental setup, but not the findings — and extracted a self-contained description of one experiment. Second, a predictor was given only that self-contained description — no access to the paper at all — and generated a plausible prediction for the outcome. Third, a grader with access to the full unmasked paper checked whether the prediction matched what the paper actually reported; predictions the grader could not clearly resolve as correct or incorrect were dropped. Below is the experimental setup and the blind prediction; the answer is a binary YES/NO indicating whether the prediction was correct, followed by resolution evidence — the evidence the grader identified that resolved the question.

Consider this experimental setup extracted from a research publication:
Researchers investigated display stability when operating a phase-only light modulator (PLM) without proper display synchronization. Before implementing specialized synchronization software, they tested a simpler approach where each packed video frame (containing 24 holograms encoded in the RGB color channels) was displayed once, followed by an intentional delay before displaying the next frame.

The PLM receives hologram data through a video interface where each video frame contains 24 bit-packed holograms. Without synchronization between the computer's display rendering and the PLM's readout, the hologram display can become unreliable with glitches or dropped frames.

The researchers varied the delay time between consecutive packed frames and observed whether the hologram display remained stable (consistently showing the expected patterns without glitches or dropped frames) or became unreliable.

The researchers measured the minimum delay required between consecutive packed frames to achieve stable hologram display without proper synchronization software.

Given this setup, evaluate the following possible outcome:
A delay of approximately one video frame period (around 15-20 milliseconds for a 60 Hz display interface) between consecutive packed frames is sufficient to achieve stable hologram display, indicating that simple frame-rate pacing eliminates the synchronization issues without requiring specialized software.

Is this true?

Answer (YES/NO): NO